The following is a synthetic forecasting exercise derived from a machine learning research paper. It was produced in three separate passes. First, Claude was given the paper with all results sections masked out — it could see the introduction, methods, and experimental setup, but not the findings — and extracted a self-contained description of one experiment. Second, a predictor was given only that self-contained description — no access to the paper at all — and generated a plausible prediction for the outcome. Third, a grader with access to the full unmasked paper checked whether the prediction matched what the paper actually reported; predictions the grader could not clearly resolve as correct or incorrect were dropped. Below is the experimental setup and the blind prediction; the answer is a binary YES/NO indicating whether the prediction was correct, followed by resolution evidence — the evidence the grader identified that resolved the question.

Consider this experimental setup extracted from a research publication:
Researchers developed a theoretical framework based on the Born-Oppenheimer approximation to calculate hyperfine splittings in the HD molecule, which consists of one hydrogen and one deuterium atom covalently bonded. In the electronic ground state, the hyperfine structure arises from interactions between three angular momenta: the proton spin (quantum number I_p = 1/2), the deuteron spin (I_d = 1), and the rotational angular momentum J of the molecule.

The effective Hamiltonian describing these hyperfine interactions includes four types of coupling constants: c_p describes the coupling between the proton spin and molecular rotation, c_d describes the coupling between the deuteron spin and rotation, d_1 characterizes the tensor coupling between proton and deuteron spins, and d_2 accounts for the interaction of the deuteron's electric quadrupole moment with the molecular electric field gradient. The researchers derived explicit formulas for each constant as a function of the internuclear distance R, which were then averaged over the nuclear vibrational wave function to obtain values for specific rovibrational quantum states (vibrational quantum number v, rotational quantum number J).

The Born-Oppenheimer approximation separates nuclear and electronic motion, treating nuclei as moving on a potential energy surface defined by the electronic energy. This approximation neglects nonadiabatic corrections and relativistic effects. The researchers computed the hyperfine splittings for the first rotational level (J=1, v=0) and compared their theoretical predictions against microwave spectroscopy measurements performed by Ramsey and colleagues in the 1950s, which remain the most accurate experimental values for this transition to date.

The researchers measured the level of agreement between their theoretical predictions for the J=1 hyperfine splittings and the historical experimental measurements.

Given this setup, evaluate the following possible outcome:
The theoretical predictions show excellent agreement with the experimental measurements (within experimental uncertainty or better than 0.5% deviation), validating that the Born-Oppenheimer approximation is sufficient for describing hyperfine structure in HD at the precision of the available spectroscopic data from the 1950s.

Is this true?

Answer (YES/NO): YES